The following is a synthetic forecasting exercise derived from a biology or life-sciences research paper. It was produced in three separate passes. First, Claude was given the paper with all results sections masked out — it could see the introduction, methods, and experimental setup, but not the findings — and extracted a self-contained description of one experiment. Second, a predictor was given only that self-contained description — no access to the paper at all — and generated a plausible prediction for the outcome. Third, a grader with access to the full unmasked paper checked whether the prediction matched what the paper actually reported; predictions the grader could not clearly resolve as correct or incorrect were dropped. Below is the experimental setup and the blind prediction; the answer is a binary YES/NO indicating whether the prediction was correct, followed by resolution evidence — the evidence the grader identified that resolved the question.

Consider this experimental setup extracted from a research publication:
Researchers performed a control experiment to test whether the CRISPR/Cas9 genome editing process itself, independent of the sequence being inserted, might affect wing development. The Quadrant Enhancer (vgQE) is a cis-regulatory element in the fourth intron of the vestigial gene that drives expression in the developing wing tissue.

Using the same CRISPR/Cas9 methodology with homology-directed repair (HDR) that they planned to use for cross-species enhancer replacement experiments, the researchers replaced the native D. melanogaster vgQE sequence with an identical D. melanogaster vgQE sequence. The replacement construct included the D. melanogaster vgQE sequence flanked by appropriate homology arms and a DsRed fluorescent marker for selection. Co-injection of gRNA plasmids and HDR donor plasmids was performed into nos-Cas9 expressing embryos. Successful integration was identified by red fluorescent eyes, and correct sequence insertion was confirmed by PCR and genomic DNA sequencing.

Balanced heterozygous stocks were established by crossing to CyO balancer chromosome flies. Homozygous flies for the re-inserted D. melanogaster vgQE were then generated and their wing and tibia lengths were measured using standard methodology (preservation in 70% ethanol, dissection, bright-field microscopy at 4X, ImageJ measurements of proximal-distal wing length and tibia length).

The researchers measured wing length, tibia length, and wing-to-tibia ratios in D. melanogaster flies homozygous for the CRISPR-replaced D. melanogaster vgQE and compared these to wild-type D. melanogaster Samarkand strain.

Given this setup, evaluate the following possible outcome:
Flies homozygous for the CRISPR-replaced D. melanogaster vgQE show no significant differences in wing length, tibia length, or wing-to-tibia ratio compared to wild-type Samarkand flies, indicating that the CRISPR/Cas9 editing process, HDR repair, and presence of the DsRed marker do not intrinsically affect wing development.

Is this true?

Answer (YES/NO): NO